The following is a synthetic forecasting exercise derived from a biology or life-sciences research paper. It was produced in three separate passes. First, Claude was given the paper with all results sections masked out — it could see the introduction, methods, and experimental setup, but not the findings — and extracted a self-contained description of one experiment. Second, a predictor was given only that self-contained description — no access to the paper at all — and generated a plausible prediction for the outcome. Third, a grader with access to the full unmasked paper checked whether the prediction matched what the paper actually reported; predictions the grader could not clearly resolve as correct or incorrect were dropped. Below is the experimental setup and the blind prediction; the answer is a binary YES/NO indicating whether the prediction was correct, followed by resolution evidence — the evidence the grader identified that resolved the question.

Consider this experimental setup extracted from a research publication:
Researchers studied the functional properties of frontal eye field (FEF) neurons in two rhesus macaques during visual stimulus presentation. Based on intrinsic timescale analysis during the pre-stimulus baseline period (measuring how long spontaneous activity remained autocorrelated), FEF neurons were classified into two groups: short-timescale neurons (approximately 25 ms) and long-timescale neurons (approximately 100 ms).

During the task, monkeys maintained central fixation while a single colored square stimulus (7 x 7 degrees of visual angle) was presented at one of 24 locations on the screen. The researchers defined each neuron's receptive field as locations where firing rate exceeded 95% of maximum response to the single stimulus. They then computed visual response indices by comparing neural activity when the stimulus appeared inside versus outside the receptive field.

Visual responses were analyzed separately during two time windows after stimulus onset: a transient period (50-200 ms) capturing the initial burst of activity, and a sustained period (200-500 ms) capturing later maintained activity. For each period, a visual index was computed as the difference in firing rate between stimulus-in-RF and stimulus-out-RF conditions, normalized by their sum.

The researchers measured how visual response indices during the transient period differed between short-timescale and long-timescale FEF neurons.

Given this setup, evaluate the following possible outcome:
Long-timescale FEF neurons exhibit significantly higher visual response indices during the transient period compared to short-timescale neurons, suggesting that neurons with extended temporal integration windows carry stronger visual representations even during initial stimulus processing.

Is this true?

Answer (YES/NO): NO